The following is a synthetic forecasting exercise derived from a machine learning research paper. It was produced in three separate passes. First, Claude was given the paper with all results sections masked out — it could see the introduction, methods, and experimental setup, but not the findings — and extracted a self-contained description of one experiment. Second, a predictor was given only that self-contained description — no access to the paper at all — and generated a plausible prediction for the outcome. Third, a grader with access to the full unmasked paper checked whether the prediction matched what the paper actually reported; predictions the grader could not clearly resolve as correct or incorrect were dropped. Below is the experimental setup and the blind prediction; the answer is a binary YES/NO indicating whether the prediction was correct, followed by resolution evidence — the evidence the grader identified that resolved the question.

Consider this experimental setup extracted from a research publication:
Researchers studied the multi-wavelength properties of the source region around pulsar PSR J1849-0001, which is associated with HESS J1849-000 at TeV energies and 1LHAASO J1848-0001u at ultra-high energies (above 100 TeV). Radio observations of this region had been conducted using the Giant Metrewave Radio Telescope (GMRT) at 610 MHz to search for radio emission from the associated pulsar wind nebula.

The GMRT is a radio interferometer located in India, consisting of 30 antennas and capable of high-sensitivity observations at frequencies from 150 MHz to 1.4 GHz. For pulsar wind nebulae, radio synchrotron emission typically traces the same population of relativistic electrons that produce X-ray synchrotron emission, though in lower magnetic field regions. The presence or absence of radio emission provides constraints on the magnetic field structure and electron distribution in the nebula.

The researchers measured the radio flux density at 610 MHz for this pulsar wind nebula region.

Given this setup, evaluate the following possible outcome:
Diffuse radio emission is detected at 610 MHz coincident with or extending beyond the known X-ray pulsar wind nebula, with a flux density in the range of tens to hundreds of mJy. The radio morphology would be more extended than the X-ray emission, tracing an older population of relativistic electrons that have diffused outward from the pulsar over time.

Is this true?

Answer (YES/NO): NO